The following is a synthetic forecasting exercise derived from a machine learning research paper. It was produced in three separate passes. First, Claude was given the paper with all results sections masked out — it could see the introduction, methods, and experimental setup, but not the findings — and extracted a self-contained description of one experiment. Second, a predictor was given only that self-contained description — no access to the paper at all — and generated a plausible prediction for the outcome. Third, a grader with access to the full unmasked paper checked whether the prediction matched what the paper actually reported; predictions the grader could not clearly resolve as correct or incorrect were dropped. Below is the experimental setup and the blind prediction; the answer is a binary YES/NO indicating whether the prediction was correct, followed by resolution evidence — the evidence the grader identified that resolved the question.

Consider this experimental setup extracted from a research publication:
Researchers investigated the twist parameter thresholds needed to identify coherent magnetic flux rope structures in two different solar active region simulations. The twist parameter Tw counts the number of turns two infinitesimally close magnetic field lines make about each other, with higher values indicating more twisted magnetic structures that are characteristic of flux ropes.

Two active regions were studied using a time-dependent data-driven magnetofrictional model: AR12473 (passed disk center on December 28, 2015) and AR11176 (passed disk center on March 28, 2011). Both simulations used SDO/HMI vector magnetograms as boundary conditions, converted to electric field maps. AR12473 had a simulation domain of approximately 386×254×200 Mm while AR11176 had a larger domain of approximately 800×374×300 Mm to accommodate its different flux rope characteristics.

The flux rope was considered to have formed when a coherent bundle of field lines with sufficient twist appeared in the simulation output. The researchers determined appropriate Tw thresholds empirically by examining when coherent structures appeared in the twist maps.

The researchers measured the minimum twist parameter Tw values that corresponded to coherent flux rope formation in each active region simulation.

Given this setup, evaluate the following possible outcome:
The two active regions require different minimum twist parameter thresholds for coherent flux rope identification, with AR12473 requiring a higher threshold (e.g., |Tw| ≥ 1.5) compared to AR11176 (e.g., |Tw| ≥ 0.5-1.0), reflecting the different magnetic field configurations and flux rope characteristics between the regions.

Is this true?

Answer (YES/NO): NO